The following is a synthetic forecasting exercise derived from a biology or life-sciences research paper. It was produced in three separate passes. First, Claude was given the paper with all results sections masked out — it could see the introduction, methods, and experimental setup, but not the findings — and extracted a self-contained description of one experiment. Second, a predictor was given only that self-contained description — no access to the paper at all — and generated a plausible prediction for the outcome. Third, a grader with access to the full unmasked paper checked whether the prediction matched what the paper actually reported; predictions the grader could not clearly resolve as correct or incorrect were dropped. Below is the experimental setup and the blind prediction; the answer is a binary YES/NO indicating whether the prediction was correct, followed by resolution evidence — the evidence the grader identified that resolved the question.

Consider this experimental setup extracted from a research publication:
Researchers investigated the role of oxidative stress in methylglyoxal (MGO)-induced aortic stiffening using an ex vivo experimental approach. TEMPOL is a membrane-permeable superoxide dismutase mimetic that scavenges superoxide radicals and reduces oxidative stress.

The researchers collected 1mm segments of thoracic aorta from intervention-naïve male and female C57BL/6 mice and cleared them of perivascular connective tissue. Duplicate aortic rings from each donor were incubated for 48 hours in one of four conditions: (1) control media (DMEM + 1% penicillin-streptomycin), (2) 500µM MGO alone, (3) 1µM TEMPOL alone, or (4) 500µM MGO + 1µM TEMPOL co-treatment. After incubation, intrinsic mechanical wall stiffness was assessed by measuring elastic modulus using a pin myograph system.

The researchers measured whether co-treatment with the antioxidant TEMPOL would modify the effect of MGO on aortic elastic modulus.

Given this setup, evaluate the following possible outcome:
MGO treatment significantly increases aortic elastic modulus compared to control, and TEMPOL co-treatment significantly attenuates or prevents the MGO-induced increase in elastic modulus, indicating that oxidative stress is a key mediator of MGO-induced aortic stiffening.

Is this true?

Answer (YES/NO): YES